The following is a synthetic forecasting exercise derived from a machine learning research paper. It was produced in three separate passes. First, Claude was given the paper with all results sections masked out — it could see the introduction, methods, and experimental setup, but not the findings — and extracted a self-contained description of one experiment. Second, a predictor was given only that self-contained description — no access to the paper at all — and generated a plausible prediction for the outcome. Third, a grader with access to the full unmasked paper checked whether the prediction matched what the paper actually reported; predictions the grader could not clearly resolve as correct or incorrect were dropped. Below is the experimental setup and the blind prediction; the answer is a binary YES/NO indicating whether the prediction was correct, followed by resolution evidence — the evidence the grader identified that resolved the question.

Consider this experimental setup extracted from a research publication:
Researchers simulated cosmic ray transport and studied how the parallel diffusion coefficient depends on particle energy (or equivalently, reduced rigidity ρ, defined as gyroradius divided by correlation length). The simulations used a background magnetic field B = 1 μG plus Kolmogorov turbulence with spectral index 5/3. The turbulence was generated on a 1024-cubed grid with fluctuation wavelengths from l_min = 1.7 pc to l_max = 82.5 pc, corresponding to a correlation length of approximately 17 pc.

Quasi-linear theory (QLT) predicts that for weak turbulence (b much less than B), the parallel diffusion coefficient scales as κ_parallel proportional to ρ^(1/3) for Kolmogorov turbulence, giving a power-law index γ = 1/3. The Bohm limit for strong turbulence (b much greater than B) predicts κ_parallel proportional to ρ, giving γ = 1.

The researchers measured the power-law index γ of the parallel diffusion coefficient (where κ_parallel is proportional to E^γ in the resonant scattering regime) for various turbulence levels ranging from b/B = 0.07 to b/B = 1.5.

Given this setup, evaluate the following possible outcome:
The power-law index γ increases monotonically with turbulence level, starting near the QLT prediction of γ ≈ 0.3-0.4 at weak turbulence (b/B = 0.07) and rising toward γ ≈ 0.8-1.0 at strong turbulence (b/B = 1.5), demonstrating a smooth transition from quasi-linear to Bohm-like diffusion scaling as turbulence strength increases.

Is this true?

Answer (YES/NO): NO